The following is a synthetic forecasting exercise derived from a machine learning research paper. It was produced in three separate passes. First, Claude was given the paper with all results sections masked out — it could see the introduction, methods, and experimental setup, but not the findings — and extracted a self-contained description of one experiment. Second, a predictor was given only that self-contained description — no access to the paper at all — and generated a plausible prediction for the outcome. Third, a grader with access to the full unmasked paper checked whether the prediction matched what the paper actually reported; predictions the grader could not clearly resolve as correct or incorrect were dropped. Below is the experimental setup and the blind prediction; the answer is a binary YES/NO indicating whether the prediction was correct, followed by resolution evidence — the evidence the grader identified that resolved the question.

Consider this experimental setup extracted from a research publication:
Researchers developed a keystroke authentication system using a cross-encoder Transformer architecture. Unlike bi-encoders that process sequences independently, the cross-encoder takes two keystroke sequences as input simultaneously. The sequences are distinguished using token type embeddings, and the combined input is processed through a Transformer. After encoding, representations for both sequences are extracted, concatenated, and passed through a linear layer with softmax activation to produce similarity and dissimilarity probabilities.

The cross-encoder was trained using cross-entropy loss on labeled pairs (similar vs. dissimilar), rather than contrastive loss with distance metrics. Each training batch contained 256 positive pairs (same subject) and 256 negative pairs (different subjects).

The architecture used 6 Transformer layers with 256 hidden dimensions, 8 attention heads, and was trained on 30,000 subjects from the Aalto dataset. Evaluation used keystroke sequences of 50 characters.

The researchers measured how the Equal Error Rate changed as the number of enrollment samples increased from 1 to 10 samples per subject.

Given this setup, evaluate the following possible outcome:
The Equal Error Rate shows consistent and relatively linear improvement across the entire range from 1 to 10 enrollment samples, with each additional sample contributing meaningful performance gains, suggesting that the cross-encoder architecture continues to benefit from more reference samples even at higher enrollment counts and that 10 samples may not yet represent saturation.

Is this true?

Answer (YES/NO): NO